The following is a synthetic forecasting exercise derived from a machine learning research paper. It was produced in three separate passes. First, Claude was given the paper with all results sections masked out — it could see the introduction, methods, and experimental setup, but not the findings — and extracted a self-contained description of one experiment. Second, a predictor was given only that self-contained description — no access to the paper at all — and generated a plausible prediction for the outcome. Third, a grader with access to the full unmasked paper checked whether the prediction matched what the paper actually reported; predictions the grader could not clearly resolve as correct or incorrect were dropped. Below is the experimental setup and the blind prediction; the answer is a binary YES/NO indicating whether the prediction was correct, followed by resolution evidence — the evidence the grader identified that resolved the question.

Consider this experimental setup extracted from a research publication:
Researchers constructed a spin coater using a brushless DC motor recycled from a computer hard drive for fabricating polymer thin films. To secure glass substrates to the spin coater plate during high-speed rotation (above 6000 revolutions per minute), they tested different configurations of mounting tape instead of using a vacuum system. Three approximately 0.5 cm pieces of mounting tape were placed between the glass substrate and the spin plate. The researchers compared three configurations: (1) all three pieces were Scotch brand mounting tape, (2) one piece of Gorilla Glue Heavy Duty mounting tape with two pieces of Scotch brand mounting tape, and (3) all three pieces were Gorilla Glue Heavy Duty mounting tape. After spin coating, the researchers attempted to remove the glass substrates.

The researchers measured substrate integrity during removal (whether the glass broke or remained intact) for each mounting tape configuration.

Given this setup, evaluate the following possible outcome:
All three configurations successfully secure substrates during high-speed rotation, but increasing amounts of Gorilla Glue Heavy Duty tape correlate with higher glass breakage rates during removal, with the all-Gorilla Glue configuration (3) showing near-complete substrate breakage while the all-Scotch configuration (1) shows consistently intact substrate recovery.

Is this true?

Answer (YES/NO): NO